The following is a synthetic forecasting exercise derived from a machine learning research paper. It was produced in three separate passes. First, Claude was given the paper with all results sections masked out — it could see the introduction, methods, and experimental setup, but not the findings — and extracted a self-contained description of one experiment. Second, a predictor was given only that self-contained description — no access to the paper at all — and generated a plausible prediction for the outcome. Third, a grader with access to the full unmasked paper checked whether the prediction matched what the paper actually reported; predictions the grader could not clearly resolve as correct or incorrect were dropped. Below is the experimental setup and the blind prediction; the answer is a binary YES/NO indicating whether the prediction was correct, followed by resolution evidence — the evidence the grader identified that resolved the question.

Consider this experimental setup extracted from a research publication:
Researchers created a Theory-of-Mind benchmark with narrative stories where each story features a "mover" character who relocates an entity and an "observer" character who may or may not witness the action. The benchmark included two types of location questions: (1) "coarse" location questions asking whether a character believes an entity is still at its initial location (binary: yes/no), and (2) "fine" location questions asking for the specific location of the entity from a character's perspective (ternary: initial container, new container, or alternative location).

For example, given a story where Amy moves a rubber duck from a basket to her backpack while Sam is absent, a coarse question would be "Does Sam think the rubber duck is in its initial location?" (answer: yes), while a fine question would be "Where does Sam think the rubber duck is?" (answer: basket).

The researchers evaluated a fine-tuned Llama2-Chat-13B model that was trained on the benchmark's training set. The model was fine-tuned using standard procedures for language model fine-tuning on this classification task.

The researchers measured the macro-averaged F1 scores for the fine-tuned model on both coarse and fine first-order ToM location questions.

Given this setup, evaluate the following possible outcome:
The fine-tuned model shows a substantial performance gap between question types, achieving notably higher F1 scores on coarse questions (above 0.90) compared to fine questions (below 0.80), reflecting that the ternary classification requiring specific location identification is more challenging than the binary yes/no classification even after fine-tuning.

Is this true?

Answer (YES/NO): YES